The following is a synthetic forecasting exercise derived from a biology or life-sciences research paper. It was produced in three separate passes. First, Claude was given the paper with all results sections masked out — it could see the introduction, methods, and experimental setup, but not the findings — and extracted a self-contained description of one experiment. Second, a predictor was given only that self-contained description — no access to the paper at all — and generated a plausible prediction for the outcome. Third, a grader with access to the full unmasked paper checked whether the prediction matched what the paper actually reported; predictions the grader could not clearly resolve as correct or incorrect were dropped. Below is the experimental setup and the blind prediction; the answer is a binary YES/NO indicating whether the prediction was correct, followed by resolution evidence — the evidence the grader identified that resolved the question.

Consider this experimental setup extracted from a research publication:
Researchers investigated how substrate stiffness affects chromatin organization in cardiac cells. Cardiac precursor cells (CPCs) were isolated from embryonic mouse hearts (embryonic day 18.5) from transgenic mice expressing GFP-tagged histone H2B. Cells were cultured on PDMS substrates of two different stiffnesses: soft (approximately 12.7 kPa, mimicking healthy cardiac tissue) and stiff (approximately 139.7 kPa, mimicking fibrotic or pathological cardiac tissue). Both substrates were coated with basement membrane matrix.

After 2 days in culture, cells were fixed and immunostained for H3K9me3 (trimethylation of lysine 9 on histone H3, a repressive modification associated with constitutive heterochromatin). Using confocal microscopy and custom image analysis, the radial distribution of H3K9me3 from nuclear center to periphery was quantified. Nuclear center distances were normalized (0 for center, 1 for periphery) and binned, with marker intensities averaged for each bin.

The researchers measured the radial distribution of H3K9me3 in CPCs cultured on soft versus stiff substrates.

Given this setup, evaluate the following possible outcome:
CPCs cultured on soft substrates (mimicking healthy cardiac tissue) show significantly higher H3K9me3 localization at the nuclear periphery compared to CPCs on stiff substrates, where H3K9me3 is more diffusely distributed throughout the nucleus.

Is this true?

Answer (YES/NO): NO